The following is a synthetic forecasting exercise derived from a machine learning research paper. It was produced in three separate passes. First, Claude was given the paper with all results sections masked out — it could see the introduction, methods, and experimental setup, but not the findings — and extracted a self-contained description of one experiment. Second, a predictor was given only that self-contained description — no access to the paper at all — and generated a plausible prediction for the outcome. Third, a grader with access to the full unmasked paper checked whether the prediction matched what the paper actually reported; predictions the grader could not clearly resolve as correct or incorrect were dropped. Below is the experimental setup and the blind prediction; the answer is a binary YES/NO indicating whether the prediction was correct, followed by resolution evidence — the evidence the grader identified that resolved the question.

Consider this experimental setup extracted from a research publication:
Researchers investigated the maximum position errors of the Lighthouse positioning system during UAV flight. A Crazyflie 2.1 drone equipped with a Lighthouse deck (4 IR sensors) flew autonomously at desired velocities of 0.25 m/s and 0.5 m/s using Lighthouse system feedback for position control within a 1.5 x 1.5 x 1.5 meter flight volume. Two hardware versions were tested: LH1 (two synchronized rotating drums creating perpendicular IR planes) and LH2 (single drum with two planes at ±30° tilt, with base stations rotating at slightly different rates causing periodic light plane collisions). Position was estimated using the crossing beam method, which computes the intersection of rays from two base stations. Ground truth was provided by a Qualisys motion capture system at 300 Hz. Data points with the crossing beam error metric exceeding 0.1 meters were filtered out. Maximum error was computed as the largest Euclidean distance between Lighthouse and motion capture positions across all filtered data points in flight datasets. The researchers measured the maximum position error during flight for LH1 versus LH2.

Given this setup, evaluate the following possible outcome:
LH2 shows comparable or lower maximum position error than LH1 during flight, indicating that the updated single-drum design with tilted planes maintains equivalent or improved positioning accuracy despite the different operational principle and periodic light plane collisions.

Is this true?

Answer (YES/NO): YES